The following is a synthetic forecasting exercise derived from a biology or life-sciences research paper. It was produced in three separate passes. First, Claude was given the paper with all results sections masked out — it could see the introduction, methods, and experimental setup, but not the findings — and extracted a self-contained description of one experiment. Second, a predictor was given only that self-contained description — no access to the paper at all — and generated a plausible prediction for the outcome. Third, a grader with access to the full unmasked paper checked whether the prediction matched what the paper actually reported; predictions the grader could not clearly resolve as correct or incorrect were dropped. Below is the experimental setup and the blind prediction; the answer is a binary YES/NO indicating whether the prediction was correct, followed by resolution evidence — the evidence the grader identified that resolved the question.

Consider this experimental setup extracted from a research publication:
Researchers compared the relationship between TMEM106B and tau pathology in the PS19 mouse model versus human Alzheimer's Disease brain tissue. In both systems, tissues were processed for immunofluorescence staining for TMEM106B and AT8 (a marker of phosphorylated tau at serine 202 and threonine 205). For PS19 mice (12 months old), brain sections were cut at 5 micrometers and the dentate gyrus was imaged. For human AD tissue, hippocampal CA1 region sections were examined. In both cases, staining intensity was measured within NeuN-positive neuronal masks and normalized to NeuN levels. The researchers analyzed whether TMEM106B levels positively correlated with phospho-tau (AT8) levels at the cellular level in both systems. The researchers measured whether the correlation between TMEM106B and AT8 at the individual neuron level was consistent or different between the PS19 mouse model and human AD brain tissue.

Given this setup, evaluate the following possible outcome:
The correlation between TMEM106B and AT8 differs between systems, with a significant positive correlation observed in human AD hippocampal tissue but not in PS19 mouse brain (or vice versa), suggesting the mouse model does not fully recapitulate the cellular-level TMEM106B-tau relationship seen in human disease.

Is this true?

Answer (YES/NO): YES